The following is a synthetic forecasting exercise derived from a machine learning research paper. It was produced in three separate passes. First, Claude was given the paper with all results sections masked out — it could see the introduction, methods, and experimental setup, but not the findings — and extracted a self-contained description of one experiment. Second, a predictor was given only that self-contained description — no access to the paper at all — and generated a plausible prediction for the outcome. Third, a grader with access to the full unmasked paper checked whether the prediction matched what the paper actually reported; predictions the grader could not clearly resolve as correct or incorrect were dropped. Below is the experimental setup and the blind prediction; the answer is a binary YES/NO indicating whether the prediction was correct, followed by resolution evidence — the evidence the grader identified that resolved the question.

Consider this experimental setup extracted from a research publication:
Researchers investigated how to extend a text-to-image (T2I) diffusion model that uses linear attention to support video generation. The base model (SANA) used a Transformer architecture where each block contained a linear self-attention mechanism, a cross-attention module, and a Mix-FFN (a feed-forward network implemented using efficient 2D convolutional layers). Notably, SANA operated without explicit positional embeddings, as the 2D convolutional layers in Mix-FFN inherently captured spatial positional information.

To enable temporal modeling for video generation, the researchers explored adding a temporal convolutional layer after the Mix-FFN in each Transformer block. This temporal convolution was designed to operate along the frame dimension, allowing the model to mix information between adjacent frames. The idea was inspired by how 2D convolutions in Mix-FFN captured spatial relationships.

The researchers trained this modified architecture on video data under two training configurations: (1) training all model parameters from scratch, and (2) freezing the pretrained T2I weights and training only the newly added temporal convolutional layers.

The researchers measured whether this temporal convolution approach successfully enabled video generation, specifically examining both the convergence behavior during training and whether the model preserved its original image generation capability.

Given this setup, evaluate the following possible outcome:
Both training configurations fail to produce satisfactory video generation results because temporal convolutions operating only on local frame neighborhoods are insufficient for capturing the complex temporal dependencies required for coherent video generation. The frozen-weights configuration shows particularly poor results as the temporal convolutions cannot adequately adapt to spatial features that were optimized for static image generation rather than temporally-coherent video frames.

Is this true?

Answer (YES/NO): NO